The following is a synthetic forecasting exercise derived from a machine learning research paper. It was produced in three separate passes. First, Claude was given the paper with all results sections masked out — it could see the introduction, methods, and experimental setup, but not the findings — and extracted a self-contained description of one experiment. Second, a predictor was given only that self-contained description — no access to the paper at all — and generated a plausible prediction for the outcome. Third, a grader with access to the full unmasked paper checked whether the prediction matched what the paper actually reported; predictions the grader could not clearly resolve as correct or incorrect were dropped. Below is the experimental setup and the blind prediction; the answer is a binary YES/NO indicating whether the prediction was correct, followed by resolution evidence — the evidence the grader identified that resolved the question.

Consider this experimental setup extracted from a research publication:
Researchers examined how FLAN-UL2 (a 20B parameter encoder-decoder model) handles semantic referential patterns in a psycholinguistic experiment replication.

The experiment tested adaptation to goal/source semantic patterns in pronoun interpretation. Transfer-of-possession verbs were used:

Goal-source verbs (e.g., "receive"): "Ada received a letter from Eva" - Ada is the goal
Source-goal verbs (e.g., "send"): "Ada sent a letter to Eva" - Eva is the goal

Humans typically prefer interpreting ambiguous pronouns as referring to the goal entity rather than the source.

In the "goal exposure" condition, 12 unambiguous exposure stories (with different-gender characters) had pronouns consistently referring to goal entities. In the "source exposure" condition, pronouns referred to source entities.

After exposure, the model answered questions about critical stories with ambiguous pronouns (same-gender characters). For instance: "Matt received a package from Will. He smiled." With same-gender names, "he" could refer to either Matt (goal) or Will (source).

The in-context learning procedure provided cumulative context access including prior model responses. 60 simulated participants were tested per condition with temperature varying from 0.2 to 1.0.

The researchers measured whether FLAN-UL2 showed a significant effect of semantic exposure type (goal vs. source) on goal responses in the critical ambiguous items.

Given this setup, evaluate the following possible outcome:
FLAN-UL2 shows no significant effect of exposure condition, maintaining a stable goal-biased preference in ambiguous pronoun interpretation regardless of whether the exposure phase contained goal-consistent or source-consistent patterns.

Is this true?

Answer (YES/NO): NO